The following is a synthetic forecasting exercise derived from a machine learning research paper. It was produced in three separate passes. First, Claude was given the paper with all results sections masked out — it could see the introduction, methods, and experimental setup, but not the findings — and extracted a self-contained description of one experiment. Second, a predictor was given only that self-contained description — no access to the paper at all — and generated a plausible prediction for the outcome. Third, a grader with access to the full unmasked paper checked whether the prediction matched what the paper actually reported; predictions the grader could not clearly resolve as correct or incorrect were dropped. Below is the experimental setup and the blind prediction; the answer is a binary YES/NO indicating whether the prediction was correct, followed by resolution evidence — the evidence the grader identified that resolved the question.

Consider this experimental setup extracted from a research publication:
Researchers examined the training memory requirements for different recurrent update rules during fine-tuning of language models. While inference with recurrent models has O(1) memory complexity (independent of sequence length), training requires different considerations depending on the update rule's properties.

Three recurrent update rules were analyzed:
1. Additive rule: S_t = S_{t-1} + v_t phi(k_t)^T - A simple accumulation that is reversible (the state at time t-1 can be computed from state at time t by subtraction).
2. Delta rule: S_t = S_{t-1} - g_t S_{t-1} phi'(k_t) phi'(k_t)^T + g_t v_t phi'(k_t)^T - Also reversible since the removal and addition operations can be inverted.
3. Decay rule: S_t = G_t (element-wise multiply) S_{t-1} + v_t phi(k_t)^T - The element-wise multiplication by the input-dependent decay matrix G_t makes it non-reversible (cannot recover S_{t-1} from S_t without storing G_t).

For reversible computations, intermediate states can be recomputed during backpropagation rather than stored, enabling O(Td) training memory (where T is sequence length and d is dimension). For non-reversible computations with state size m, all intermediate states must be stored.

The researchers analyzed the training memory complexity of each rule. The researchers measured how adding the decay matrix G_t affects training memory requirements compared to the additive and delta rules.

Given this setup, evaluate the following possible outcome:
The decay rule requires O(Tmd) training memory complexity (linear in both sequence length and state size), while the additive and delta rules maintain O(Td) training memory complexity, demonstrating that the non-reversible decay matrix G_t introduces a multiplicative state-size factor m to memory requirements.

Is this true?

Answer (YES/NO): YES